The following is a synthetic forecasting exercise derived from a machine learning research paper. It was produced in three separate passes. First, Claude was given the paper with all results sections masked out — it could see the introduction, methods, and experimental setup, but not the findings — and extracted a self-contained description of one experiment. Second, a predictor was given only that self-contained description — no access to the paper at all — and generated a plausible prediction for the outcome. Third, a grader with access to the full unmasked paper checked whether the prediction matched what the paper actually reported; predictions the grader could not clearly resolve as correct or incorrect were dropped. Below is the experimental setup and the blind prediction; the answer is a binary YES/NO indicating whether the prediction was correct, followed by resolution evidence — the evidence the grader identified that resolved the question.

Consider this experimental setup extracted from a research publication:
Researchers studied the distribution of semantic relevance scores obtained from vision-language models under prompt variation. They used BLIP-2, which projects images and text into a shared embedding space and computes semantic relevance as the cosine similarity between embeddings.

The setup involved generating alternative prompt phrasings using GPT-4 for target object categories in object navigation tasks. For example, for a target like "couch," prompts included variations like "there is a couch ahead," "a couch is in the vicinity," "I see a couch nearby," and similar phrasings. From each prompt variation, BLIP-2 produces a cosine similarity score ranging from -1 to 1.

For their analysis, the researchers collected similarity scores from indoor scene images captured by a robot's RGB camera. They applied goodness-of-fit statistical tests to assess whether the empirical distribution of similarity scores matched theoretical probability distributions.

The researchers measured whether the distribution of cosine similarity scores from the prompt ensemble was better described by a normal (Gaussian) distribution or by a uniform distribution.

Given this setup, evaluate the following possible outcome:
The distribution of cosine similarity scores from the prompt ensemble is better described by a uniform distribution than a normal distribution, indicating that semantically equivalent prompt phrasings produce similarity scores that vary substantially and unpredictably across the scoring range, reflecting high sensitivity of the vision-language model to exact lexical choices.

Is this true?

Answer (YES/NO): NO